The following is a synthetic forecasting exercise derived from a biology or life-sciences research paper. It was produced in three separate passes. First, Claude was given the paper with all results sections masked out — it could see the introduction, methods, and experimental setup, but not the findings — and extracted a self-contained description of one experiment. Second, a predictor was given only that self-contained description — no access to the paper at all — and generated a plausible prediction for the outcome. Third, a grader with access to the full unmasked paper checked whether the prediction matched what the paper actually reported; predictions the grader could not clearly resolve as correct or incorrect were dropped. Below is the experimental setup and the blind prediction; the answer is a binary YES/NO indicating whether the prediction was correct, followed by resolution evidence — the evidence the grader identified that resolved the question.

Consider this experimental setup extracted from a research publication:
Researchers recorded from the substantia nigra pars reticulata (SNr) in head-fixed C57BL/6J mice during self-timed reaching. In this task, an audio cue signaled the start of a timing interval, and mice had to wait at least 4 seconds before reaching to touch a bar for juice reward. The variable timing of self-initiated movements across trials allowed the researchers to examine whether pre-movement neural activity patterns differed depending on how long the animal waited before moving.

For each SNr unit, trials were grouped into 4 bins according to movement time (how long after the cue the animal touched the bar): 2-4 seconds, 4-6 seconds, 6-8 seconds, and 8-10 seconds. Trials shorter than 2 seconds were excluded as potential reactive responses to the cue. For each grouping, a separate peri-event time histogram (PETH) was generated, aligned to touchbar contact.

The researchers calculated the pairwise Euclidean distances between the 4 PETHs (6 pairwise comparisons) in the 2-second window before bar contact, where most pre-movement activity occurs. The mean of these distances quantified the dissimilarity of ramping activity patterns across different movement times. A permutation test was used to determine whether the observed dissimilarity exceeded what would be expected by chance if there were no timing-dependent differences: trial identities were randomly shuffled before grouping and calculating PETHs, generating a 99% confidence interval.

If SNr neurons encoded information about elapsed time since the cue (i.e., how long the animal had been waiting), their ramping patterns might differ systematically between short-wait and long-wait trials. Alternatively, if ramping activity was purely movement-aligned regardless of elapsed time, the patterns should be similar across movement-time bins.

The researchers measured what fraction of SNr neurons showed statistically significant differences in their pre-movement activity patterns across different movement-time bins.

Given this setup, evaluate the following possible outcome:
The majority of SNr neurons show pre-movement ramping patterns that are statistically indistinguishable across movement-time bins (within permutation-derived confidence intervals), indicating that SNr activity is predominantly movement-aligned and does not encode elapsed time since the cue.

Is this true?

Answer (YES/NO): YES